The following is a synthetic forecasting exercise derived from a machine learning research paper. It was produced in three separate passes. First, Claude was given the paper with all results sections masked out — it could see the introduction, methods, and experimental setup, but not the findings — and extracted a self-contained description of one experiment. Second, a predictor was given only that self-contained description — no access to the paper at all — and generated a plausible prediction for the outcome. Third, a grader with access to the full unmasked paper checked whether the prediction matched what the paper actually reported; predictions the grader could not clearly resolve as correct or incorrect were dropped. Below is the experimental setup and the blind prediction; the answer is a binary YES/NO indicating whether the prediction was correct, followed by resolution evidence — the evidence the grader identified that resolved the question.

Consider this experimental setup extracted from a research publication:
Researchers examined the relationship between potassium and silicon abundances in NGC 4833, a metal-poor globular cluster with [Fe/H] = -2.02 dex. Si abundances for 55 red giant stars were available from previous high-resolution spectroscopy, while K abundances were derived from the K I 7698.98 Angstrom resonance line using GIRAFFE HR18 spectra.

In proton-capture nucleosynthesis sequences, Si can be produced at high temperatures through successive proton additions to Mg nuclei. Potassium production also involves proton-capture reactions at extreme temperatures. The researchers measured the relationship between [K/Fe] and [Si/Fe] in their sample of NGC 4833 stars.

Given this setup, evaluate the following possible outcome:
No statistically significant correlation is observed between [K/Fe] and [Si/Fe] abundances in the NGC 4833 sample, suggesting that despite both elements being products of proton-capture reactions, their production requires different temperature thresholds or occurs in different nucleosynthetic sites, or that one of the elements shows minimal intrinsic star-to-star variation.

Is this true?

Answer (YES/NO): NO